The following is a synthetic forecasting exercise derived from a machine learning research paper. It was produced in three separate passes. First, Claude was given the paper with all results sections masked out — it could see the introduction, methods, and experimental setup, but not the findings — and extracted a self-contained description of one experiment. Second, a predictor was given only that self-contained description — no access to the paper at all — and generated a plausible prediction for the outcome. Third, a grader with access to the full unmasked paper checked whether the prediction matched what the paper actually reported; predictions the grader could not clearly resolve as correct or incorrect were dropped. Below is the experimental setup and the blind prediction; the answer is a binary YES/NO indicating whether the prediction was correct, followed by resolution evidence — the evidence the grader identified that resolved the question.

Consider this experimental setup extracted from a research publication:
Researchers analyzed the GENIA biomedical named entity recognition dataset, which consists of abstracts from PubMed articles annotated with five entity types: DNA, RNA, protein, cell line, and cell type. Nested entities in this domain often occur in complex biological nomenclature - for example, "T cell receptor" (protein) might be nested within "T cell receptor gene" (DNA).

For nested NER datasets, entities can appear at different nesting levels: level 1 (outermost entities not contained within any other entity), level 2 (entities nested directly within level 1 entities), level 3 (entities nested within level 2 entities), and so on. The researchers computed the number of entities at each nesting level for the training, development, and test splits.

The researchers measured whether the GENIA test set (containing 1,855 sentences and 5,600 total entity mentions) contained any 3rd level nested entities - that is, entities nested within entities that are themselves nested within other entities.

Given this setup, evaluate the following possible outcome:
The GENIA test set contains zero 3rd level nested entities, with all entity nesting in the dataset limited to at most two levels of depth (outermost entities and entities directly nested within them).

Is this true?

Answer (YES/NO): YES